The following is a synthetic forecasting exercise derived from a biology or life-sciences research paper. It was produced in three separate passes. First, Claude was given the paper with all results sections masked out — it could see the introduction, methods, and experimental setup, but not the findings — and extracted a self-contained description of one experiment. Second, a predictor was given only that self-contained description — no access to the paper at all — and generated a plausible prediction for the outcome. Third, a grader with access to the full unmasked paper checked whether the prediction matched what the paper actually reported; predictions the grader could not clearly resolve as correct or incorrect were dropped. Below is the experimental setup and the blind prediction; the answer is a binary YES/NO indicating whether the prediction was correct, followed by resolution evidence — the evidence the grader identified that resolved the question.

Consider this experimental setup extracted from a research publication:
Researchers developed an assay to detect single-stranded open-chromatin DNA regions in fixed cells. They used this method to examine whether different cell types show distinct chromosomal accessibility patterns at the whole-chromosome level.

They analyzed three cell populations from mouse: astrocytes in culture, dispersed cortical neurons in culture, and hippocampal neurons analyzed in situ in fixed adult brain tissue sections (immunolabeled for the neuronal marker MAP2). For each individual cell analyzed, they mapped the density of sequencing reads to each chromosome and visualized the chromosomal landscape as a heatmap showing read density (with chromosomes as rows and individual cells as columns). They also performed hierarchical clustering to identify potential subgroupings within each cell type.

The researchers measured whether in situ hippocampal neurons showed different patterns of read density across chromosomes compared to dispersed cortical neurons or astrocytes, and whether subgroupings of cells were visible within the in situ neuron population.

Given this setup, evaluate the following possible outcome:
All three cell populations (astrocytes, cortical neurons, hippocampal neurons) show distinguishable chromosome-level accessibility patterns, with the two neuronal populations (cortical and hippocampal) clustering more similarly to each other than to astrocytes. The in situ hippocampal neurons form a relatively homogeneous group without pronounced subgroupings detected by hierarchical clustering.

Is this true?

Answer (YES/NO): NO